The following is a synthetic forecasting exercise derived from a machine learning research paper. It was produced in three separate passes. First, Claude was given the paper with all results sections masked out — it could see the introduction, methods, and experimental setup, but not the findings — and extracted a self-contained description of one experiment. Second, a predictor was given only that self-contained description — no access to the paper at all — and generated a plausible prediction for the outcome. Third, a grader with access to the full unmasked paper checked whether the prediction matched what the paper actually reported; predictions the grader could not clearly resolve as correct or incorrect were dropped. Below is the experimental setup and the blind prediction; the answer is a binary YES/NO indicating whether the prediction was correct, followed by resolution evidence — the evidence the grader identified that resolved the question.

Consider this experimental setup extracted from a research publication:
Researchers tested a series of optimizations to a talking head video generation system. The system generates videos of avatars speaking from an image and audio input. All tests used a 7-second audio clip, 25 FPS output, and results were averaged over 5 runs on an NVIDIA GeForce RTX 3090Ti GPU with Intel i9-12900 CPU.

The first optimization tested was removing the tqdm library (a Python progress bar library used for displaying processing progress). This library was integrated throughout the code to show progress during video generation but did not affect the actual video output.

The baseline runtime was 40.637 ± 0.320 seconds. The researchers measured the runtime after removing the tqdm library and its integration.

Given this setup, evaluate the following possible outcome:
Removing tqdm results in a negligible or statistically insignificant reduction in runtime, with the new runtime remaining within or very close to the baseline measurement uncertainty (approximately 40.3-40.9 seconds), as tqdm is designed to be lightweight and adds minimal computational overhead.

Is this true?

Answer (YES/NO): NO